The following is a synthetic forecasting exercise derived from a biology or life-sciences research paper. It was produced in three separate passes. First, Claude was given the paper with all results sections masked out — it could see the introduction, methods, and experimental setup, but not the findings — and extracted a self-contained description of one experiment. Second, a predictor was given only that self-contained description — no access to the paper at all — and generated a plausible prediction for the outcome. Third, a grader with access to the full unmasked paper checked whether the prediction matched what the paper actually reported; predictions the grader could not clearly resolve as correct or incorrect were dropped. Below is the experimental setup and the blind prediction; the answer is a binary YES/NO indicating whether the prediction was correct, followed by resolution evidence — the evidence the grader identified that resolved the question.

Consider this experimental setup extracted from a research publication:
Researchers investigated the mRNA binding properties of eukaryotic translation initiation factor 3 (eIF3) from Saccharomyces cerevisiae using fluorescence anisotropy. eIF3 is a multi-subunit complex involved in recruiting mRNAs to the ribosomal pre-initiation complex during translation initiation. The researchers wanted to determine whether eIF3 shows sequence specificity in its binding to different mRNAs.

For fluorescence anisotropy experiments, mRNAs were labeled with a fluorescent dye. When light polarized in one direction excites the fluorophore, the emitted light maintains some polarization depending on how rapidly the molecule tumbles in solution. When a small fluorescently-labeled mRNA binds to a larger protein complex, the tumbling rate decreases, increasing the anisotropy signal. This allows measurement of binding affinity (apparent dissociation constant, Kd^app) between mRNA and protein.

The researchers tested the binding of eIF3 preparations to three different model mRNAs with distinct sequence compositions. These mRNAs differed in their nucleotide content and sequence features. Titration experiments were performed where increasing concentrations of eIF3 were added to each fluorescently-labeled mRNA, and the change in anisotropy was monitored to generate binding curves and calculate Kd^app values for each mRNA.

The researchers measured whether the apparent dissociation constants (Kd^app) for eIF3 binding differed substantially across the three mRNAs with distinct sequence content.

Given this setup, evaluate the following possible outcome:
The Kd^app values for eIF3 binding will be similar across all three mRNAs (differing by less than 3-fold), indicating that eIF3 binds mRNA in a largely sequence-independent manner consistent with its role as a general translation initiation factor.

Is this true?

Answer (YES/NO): YES